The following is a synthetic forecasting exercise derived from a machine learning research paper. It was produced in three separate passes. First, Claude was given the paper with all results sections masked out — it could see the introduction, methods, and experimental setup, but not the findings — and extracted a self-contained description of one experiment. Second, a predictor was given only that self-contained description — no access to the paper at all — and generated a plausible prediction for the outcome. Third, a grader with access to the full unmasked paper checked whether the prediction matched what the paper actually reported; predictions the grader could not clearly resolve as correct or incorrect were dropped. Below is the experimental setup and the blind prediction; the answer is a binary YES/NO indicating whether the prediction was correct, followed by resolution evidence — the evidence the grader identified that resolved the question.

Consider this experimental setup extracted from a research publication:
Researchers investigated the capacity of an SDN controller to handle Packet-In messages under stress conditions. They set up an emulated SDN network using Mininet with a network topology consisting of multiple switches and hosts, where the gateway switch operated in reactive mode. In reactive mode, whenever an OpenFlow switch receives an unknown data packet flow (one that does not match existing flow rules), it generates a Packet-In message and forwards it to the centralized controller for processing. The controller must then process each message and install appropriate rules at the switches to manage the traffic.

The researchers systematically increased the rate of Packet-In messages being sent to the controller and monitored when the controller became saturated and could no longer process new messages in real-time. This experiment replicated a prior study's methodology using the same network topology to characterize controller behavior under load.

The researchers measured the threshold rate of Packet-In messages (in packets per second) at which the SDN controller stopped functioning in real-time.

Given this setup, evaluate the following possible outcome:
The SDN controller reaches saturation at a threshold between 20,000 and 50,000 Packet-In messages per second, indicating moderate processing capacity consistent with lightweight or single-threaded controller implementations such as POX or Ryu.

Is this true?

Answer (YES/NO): NO